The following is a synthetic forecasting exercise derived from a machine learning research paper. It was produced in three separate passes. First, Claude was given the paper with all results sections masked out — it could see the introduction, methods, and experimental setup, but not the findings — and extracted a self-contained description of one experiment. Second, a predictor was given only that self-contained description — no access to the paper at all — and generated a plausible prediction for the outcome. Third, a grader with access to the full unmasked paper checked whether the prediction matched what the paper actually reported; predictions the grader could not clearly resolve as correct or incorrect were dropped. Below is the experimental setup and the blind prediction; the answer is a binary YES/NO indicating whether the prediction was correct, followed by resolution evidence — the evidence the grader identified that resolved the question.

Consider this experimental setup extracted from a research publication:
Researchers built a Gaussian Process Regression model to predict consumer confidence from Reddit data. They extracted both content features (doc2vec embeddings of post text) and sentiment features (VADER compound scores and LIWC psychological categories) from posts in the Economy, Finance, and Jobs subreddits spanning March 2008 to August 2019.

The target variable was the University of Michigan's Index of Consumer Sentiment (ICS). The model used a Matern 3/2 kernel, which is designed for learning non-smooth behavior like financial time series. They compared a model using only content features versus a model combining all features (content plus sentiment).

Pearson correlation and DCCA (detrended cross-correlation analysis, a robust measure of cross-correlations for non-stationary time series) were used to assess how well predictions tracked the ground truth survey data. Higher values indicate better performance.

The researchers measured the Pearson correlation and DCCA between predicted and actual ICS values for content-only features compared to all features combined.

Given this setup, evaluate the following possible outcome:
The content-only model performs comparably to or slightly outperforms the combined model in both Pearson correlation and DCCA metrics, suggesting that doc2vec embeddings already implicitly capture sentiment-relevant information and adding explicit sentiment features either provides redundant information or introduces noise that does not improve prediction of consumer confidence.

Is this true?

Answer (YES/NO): NO